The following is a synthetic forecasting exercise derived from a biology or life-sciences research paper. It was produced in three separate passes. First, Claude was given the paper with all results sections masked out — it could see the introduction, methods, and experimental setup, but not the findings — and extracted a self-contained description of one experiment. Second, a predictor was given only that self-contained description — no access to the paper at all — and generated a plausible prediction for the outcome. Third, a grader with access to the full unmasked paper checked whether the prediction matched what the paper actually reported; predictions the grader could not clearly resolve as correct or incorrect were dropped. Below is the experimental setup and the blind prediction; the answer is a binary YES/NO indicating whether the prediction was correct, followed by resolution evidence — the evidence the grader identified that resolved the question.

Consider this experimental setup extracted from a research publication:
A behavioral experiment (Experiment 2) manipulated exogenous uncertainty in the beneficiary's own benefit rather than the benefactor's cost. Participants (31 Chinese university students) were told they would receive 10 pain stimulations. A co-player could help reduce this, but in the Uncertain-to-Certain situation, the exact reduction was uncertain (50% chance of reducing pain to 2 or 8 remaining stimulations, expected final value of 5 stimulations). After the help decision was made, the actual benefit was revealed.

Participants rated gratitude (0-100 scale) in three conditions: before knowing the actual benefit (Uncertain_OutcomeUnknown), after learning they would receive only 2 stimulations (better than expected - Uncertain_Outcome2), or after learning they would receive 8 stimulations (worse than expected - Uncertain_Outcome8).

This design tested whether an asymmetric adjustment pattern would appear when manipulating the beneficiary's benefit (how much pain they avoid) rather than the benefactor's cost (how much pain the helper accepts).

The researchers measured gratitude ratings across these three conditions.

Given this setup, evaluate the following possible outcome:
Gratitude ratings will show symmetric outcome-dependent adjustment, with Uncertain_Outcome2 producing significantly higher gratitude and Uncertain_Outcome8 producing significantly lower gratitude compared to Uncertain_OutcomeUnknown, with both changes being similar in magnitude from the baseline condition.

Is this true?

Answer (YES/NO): NO